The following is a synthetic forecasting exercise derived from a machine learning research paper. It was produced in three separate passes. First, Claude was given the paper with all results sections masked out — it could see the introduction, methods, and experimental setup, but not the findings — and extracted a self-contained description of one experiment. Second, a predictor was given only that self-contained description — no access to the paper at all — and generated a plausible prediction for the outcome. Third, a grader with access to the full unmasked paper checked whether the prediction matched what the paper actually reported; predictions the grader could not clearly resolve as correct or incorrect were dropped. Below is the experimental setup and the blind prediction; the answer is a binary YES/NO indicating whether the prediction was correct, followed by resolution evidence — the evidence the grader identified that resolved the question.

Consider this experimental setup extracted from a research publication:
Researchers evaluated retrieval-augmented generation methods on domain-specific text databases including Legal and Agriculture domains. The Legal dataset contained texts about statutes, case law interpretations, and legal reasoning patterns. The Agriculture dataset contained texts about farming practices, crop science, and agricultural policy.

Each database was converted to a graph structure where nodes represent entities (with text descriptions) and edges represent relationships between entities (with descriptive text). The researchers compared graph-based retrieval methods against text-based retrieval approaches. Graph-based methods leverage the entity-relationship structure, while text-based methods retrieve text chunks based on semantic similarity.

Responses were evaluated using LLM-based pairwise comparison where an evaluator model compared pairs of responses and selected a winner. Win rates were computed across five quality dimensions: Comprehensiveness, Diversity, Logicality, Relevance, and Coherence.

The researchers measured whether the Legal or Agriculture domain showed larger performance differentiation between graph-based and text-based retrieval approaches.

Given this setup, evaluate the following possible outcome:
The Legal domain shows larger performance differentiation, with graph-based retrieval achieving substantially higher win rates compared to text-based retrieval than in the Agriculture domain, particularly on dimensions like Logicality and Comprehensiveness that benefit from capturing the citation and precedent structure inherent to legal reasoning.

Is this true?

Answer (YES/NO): NO